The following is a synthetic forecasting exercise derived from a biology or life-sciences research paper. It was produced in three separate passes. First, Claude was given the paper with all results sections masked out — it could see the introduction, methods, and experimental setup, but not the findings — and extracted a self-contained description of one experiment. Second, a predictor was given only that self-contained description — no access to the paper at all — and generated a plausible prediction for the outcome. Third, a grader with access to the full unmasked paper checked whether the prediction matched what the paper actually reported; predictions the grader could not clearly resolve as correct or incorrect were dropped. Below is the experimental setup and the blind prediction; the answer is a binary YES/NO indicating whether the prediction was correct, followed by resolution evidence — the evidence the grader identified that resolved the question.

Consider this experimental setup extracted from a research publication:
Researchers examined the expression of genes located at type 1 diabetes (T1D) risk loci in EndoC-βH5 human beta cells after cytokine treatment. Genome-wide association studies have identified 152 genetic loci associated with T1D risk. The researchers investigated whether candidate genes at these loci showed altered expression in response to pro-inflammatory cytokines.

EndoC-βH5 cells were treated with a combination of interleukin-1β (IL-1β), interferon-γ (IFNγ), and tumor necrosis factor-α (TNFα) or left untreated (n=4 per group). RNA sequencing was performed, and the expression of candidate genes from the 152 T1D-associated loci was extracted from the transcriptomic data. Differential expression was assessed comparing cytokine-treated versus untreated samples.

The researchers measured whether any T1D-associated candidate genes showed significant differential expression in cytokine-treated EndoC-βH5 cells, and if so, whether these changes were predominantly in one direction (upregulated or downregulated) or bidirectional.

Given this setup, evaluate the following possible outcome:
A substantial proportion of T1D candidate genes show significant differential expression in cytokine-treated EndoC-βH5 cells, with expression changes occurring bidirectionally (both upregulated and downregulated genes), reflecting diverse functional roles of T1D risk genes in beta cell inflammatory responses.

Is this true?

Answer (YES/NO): YES